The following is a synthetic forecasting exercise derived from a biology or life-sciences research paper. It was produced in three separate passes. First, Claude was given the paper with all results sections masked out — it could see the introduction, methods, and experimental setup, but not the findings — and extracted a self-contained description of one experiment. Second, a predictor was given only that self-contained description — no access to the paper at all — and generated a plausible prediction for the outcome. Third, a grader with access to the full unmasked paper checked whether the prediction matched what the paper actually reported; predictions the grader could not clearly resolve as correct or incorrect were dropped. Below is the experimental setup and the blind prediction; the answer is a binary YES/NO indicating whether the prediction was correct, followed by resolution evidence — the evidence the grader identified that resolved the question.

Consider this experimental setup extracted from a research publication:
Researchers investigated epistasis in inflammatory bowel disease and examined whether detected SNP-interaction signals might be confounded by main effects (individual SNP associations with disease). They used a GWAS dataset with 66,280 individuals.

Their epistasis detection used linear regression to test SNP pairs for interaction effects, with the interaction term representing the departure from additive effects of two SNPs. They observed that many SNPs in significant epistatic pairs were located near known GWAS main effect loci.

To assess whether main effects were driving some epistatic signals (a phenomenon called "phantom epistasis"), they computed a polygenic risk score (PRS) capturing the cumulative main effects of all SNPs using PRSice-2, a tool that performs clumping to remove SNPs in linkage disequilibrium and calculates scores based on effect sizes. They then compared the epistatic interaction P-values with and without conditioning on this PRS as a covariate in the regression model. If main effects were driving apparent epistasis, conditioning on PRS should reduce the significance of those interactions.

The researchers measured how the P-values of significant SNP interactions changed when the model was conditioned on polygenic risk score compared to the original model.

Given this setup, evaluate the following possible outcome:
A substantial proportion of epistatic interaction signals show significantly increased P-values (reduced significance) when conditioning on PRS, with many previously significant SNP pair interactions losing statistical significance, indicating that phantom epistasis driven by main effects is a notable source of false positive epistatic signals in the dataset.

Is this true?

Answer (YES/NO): NO